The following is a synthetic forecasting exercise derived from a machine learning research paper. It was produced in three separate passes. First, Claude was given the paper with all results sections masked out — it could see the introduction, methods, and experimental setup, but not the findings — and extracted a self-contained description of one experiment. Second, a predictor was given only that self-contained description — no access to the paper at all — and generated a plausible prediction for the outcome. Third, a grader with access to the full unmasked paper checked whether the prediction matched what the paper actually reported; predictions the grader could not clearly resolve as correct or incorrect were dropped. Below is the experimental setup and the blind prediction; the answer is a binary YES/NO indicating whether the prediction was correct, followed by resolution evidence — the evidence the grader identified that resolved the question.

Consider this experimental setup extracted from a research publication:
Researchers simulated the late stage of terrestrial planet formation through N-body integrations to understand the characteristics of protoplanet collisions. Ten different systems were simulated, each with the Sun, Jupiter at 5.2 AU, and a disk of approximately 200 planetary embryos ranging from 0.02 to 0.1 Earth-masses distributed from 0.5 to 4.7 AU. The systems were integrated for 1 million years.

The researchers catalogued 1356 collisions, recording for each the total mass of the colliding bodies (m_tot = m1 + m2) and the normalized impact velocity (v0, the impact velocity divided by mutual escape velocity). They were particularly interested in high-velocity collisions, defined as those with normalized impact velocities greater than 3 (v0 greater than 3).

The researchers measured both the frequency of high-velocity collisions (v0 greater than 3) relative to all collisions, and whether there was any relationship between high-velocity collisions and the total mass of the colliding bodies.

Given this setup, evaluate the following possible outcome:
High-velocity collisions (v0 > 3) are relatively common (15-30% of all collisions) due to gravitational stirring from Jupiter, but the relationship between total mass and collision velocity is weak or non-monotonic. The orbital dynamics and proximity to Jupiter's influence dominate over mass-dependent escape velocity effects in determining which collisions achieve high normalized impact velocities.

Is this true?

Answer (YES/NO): NO